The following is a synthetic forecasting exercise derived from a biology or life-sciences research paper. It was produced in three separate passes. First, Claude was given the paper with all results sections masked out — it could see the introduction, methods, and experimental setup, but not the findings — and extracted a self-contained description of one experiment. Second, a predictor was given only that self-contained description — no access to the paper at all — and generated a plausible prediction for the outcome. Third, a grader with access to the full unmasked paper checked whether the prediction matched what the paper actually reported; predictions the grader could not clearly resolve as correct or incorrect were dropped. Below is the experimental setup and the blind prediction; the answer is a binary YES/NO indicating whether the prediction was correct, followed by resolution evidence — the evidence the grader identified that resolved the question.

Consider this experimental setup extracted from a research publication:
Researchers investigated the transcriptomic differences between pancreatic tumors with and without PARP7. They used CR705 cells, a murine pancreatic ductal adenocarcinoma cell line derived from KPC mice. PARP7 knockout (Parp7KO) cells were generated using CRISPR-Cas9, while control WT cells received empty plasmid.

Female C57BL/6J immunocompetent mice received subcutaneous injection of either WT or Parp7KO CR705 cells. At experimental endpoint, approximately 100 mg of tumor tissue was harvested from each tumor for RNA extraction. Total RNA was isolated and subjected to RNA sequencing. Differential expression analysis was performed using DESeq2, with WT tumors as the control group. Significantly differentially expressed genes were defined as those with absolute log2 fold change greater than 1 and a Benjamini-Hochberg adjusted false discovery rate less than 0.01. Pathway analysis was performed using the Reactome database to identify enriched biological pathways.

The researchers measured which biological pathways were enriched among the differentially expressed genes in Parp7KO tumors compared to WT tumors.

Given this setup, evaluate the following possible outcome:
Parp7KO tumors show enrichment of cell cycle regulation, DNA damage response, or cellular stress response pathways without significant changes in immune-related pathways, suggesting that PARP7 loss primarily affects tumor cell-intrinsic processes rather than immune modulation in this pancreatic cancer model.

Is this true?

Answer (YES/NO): NO